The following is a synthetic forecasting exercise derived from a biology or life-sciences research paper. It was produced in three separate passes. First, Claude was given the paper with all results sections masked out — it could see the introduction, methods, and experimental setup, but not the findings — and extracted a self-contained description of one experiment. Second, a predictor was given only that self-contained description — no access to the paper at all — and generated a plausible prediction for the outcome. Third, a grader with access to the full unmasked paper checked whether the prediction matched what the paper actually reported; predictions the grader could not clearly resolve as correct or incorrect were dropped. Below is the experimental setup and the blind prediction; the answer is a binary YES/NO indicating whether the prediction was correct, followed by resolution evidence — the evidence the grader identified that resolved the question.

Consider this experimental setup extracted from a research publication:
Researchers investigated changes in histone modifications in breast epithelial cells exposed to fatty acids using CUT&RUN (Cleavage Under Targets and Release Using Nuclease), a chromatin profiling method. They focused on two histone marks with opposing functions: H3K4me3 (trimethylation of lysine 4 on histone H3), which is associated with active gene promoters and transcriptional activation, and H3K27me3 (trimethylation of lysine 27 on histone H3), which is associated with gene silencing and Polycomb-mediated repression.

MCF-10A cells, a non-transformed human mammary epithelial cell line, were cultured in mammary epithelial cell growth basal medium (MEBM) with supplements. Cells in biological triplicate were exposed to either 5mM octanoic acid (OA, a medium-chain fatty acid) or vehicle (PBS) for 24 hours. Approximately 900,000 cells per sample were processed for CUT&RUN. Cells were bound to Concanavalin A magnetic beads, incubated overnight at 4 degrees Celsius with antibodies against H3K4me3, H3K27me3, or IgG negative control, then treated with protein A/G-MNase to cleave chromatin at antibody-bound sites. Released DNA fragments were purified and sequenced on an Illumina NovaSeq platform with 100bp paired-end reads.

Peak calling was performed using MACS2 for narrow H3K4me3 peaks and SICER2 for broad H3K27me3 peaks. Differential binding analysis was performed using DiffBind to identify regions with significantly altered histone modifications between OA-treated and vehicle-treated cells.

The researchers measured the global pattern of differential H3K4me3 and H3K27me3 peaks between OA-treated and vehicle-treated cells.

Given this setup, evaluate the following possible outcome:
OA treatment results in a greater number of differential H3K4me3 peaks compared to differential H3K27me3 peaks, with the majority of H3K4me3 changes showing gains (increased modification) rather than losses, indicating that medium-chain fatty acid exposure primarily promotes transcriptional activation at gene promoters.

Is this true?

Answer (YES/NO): YES